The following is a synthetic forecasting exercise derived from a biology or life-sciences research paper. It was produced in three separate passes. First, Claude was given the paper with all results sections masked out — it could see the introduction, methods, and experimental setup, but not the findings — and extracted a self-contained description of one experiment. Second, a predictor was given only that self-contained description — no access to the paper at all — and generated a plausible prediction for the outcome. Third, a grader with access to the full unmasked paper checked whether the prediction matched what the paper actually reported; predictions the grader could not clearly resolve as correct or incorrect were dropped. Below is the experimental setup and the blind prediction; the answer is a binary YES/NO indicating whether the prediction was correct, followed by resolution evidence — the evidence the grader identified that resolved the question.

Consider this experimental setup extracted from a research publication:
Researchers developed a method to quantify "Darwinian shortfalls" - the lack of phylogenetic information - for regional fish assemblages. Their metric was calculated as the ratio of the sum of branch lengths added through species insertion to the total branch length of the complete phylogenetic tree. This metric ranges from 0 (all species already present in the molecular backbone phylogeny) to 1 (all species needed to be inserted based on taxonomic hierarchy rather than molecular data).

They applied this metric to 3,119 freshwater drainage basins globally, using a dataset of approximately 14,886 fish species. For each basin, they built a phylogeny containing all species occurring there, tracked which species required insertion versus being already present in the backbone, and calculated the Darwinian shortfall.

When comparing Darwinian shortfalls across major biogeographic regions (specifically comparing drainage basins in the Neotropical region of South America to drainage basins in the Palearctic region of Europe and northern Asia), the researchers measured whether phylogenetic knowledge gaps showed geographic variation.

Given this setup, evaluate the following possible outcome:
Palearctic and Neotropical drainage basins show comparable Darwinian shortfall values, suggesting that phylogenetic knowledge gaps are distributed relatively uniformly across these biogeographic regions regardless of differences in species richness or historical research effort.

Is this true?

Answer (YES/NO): NO